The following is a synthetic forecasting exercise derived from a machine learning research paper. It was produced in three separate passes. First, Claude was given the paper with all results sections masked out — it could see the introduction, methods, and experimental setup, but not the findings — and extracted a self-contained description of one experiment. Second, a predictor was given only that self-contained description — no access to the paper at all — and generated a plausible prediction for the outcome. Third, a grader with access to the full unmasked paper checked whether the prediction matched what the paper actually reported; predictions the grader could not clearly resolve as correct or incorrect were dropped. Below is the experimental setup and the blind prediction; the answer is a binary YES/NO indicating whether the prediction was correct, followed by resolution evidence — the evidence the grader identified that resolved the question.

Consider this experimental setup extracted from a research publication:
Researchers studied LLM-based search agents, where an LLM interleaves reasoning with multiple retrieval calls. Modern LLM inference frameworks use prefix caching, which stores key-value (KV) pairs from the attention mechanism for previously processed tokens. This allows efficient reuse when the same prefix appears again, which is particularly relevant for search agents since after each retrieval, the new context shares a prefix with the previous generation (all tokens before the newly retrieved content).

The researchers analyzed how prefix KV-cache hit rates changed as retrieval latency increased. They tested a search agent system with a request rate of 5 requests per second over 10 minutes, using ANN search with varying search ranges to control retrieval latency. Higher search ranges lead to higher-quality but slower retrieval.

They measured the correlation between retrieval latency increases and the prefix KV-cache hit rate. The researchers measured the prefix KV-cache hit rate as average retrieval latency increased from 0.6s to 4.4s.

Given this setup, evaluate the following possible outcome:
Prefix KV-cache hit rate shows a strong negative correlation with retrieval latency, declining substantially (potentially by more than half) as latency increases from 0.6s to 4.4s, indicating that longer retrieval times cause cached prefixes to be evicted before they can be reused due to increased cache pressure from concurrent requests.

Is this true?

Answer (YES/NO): NO